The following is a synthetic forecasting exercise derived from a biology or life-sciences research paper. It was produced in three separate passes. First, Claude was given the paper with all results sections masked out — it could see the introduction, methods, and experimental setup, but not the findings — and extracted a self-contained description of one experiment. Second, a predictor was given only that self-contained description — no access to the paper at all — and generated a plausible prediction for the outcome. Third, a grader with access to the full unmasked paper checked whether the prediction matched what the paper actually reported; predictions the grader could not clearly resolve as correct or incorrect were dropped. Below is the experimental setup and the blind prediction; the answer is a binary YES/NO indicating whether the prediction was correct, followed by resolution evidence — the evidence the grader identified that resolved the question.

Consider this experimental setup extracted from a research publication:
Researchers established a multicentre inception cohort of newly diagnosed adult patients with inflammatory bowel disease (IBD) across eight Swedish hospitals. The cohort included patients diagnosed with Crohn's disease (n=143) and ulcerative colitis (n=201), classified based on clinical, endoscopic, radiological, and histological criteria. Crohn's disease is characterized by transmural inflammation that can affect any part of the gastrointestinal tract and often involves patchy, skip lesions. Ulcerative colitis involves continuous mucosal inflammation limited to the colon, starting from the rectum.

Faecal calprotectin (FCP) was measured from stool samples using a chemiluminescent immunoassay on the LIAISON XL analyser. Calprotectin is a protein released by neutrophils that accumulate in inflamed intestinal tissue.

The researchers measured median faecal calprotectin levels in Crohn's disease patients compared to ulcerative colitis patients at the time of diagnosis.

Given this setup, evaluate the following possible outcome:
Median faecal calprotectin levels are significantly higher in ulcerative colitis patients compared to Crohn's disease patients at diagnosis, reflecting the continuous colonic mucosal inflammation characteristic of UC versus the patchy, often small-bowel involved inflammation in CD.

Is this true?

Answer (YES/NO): NO